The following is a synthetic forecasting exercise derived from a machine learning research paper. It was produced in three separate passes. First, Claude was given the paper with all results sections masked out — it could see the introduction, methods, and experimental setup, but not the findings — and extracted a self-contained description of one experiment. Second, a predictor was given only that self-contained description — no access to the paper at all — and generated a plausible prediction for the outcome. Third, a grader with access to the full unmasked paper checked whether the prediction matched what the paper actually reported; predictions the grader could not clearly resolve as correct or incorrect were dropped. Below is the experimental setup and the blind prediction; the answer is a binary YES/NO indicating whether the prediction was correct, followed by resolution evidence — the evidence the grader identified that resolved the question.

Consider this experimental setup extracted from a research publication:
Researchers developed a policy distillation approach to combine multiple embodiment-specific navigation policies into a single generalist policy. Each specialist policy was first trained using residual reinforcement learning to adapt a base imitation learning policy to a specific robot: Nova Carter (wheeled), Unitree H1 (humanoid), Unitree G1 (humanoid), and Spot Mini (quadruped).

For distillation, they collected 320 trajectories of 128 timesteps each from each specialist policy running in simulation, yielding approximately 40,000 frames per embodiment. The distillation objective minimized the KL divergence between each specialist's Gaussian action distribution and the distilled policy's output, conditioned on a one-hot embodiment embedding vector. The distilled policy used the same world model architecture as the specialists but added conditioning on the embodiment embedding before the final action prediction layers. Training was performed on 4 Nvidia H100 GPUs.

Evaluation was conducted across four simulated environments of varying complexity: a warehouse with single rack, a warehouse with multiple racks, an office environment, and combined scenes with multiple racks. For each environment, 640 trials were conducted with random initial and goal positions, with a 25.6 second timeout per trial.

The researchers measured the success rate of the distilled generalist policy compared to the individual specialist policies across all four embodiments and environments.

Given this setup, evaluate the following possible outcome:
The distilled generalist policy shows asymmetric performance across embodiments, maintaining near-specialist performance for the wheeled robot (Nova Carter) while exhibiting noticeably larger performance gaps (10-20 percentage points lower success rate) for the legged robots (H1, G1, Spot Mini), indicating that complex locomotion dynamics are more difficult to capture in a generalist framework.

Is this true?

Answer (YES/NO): NO